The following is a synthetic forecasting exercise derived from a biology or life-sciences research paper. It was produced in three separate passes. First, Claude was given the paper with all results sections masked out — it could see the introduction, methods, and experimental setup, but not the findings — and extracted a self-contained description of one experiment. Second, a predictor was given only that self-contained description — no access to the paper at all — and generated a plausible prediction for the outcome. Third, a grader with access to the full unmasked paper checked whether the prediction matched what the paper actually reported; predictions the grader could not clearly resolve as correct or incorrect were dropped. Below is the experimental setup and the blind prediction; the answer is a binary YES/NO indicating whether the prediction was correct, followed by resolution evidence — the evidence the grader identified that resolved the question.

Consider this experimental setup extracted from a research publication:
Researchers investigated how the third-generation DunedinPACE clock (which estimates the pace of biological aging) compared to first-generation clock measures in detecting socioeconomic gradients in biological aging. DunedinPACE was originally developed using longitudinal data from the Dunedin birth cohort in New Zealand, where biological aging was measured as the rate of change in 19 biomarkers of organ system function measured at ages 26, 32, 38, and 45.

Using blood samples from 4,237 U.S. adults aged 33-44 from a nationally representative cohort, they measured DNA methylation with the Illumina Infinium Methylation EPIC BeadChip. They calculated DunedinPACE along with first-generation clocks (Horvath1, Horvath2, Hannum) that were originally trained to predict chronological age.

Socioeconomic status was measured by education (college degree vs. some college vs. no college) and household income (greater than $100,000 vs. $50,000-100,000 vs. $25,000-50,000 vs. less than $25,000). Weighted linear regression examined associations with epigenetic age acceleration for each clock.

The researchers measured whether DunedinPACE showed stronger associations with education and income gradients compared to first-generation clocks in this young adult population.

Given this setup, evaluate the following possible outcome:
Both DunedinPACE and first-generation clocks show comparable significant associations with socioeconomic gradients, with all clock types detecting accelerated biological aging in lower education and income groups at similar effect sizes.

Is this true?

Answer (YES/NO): NO